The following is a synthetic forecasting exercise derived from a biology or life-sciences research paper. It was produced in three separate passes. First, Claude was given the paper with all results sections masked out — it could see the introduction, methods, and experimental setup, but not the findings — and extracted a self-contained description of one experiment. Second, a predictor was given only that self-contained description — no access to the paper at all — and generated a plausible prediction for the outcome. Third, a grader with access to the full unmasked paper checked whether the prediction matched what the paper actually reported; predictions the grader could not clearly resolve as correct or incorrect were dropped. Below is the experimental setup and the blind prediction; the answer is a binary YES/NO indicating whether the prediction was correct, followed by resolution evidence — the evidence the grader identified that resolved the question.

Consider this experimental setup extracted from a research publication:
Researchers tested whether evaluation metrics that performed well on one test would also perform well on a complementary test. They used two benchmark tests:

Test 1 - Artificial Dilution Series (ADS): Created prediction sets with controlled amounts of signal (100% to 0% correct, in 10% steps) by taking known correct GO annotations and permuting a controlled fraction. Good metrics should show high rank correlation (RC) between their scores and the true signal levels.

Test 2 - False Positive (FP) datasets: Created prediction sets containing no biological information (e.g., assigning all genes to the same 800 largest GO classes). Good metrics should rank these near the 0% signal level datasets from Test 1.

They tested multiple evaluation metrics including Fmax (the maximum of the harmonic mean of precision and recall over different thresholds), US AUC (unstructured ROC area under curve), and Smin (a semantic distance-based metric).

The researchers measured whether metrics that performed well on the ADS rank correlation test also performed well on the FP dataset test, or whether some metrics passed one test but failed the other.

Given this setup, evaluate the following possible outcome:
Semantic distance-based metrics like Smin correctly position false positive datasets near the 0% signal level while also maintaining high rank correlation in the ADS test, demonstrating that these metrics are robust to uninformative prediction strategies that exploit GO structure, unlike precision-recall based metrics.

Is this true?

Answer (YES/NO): NO